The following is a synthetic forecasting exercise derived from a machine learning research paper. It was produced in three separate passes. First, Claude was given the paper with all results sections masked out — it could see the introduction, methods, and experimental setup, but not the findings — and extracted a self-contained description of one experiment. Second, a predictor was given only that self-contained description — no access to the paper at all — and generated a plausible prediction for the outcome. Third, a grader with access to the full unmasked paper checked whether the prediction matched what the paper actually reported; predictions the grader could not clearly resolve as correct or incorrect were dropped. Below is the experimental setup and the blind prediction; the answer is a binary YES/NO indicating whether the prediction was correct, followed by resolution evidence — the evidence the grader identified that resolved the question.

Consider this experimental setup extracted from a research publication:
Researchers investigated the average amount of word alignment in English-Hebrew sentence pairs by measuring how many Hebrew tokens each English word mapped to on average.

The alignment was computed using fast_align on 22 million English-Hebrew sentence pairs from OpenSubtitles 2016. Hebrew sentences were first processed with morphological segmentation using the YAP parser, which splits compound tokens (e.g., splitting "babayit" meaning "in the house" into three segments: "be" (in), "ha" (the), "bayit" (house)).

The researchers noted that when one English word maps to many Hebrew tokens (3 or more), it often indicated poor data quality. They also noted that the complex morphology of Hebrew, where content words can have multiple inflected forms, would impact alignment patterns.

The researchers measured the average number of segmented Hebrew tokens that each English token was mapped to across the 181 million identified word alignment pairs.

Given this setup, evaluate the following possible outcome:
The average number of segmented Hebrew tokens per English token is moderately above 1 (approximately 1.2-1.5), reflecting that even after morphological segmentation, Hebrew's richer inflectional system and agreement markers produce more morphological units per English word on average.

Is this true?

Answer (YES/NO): YES